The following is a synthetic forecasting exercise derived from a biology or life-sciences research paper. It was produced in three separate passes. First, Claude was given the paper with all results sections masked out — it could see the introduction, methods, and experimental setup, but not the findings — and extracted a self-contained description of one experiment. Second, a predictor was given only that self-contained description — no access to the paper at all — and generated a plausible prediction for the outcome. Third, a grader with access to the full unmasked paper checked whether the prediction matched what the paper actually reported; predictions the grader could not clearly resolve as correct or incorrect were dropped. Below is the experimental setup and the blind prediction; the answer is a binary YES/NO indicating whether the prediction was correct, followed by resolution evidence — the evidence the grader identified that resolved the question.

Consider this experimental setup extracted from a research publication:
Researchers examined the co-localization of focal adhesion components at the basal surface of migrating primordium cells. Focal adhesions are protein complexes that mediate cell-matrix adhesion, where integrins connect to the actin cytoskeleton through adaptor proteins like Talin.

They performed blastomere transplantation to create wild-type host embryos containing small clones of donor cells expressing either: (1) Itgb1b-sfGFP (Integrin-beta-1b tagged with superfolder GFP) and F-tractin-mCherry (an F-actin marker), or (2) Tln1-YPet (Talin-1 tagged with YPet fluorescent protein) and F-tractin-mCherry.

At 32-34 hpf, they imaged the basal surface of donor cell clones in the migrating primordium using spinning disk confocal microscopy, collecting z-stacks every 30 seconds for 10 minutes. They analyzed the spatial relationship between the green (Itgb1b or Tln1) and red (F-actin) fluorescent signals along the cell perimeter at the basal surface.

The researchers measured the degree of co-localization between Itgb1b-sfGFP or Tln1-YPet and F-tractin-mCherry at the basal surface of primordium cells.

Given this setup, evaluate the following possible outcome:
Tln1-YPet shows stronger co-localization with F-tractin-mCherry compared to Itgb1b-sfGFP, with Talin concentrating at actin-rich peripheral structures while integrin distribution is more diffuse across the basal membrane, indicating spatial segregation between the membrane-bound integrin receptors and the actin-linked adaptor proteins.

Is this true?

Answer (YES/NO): NO